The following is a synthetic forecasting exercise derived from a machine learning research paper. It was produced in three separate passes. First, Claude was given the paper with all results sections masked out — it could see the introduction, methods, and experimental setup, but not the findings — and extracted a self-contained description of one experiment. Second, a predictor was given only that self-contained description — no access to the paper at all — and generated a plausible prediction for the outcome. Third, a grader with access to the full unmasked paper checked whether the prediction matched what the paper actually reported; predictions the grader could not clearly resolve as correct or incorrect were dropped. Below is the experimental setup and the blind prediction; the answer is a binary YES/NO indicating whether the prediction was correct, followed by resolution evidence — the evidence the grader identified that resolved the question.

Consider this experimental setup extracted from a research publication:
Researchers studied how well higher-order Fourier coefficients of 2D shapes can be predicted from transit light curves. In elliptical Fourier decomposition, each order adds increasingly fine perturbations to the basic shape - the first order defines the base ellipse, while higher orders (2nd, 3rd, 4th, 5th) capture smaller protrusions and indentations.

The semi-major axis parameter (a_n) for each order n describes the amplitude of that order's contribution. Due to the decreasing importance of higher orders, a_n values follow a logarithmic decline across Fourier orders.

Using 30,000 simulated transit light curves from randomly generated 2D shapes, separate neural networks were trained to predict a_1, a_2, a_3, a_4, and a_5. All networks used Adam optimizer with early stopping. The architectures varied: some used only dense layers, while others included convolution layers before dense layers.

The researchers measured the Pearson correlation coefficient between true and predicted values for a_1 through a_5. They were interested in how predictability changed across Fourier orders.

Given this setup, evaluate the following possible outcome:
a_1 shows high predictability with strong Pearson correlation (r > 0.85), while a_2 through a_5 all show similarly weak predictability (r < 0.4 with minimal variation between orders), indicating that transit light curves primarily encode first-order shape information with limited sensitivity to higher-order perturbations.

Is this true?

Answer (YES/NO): NO